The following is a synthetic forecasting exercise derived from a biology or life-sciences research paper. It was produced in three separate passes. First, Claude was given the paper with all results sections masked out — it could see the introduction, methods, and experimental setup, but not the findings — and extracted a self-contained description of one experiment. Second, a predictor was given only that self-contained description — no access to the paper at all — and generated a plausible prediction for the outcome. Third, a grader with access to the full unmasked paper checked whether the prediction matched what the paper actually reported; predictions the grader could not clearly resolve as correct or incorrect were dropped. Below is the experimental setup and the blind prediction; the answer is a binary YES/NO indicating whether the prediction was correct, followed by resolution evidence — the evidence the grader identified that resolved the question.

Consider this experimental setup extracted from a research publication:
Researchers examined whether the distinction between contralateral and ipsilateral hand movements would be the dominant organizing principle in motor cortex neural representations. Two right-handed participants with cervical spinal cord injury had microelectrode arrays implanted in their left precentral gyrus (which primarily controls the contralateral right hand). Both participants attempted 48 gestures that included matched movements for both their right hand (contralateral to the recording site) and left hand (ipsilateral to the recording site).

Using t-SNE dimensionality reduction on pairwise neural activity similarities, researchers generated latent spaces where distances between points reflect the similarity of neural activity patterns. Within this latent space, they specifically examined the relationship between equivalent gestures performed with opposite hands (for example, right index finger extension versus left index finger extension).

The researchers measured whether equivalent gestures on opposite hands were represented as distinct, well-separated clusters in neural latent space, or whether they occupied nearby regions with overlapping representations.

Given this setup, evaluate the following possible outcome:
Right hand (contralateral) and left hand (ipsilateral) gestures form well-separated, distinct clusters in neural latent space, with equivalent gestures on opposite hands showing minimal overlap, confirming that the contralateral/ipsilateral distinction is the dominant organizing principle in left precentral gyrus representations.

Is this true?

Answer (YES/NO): NO